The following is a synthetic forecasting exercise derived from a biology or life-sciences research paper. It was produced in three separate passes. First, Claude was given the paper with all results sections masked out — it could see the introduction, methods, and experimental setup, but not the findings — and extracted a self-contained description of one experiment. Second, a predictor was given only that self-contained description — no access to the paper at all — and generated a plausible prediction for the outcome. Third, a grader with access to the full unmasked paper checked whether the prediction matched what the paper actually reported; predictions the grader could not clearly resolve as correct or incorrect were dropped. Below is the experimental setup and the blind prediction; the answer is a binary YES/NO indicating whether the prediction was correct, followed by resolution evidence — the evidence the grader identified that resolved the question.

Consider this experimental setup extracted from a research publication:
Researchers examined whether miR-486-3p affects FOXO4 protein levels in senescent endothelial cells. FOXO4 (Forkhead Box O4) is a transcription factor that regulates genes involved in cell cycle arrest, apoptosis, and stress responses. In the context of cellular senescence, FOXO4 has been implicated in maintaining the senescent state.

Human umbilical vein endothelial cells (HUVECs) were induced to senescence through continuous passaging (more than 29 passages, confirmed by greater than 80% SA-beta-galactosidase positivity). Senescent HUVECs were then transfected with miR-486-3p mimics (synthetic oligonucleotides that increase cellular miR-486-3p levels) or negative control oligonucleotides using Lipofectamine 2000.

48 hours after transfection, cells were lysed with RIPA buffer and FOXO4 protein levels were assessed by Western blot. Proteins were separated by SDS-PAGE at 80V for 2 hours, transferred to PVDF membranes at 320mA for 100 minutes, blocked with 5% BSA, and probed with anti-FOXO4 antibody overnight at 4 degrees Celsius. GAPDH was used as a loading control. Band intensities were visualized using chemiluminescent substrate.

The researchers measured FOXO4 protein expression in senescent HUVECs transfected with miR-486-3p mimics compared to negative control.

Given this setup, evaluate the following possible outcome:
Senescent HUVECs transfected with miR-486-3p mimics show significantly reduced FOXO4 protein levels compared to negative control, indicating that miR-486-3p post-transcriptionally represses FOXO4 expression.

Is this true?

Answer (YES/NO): YES